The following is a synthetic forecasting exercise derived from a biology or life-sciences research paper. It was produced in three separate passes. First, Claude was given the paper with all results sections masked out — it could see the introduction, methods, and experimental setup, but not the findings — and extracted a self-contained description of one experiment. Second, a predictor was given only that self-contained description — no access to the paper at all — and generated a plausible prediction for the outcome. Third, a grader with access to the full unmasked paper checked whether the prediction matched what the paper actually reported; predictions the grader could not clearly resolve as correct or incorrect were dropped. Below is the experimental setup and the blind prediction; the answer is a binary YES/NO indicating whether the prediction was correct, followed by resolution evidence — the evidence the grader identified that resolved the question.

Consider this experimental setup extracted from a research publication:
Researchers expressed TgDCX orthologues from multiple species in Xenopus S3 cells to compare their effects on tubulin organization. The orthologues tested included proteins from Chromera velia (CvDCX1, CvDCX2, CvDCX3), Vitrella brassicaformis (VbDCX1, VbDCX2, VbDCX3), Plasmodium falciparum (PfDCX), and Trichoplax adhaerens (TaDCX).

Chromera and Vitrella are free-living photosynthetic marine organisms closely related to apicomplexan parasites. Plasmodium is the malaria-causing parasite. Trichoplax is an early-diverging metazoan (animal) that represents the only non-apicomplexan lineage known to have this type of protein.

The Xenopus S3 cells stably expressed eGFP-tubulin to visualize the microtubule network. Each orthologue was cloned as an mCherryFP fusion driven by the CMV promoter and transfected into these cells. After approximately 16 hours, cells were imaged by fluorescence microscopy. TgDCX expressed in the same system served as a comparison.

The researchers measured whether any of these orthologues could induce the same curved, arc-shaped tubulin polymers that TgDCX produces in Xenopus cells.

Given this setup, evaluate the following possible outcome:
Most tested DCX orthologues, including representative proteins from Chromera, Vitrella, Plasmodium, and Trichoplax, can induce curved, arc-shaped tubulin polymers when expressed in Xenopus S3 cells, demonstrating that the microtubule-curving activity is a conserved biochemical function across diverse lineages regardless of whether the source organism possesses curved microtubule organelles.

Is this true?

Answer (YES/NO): NO